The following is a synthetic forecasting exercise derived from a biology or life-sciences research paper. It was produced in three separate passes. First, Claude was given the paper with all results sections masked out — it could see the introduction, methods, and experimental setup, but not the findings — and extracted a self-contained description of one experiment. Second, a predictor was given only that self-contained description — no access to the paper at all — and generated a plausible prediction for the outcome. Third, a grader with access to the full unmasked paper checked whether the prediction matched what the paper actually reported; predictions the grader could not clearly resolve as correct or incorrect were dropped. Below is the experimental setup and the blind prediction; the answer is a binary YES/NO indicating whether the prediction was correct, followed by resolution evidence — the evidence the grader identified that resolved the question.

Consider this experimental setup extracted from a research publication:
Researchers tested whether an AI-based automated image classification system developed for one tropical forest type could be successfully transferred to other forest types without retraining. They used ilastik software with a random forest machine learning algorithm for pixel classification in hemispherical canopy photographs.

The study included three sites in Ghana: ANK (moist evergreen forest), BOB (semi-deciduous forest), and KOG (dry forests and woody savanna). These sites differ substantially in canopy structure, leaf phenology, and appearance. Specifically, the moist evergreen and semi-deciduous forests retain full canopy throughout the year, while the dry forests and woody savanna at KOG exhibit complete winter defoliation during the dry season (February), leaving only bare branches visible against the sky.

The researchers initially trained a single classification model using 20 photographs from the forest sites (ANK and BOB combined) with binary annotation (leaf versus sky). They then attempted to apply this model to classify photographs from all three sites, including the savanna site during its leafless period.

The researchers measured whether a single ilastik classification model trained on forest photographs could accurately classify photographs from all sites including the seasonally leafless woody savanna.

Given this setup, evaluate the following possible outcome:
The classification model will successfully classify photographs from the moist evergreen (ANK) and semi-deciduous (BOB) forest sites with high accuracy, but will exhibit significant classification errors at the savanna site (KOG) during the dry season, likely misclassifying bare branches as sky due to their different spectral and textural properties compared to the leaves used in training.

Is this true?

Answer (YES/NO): NO